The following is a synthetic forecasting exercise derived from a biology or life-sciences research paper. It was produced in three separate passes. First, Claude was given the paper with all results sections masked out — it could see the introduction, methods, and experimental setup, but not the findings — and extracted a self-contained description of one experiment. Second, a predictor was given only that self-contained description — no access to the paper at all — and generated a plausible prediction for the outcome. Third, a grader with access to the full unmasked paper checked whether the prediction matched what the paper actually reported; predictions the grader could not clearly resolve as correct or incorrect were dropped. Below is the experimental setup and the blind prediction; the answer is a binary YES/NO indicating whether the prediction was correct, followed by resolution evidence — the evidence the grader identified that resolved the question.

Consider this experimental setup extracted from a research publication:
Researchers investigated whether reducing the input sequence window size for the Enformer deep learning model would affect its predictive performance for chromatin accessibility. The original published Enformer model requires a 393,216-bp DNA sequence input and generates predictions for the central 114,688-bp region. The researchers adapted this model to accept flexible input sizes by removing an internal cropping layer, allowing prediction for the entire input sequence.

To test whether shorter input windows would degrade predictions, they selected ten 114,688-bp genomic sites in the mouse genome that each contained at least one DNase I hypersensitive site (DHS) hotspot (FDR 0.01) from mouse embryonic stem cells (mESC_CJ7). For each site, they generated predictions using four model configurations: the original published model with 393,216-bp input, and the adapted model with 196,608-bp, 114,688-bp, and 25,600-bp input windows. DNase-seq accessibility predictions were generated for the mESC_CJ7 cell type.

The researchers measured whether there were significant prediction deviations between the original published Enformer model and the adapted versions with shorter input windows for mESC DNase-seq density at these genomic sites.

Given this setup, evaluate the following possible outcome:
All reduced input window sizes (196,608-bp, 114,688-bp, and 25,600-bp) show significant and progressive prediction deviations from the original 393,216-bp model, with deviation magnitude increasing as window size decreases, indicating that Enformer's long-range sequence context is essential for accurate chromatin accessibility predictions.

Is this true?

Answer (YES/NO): NO